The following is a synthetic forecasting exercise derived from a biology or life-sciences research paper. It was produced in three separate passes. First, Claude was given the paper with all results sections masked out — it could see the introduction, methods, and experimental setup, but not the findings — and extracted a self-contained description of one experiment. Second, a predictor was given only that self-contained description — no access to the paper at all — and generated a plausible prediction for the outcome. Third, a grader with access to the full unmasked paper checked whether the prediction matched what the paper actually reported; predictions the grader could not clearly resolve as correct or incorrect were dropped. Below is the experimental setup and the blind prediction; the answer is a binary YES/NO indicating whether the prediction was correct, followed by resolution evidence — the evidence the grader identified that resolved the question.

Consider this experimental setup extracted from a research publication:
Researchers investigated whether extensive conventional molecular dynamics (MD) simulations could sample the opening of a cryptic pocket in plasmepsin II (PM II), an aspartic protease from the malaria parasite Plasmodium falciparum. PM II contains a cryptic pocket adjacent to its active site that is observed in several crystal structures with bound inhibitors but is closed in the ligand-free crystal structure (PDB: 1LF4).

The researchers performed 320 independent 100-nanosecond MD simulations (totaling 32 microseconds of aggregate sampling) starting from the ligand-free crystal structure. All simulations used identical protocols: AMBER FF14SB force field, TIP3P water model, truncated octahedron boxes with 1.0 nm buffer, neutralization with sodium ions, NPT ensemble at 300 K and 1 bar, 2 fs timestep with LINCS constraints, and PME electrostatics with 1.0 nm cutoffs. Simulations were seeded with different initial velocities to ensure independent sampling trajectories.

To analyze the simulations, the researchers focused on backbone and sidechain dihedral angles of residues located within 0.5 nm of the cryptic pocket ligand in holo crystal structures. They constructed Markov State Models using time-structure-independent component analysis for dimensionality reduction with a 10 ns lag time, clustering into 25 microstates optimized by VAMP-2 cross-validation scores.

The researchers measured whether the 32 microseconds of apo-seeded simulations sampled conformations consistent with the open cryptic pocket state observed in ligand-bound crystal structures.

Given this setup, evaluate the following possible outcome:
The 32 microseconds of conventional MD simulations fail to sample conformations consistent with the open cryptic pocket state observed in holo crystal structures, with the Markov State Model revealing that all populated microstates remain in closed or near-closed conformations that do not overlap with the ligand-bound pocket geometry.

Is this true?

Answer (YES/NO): YES